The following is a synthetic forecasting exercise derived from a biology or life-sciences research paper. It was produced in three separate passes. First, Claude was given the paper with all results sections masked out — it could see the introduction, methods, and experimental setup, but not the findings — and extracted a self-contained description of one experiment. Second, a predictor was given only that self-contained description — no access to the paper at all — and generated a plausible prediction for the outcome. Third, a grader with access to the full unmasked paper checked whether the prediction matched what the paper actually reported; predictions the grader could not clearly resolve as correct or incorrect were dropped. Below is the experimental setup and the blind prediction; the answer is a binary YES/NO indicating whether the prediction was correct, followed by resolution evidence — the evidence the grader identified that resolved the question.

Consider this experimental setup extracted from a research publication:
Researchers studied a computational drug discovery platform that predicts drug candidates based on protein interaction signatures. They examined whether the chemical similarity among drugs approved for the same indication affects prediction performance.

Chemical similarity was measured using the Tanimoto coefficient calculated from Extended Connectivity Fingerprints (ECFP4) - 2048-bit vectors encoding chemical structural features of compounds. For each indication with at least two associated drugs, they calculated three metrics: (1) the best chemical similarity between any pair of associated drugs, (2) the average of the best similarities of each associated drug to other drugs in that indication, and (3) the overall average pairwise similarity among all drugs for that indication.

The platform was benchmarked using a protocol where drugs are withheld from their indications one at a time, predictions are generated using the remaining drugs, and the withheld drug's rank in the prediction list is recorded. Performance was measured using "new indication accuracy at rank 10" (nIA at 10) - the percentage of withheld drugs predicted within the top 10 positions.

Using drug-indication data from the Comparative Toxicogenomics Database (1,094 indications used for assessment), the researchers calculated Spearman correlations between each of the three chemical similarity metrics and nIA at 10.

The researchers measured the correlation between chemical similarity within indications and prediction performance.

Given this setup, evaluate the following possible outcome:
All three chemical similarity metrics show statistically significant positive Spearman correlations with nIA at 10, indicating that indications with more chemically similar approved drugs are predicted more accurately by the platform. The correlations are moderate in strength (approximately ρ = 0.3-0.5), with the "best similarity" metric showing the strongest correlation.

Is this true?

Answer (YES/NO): NO